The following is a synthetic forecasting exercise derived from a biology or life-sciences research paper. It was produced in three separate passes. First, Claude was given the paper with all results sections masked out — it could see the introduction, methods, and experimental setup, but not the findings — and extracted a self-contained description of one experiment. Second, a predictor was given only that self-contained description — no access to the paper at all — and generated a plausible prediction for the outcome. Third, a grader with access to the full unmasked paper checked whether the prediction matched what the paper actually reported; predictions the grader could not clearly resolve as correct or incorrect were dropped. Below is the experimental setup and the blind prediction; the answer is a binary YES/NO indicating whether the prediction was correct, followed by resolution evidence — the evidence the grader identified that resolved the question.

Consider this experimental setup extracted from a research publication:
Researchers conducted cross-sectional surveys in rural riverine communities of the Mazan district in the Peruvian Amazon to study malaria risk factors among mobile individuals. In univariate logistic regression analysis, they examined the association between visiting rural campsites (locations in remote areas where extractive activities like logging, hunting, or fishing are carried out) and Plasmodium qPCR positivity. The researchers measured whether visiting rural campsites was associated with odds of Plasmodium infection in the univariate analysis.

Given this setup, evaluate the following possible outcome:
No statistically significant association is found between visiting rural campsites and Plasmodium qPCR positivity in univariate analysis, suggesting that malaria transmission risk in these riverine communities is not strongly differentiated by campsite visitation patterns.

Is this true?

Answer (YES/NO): NO